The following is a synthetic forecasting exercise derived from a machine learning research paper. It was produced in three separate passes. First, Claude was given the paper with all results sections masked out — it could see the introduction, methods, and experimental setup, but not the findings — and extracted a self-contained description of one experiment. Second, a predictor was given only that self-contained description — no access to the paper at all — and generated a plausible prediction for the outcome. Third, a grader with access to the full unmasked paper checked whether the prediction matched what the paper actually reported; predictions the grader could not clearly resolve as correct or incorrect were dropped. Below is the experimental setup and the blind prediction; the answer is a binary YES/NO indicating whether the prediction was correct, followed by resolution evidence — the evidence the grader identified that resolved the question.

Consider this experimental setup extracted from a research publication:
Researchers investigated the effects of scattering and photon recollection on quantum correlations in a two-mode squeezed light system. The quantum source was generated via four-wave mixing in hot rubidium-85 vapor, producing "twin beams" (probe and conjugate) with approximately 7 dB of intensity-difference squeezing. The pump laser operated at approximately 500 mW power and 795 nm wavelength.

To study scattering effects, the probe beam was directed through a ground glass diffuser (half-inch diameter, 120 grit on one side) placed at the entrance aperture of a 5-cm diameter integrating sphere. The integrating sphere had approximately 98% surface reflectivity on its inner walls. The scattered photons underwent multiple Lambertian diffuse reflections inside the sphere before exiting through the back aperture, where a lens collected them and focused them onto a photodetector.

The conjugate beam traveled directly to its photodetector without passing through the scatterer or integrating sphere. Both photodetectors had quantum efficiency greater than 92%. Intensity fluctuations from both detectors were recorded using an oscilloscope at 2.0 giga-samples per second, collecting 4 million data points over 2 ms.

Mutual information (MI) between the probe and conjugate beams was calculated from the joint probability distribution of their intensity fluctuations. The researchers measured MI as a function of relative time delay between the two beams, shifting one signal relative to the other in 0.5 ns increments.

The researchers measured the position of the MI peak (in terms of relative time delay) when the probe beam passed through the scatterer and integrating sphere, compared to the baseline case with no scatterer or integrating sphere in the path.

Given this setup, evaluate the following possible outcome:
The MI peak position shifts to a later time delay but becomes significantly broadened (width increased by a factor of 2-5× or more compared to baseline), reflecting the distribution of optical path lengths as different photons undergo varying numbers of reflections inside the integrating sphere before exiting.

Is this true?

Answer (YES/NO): NO